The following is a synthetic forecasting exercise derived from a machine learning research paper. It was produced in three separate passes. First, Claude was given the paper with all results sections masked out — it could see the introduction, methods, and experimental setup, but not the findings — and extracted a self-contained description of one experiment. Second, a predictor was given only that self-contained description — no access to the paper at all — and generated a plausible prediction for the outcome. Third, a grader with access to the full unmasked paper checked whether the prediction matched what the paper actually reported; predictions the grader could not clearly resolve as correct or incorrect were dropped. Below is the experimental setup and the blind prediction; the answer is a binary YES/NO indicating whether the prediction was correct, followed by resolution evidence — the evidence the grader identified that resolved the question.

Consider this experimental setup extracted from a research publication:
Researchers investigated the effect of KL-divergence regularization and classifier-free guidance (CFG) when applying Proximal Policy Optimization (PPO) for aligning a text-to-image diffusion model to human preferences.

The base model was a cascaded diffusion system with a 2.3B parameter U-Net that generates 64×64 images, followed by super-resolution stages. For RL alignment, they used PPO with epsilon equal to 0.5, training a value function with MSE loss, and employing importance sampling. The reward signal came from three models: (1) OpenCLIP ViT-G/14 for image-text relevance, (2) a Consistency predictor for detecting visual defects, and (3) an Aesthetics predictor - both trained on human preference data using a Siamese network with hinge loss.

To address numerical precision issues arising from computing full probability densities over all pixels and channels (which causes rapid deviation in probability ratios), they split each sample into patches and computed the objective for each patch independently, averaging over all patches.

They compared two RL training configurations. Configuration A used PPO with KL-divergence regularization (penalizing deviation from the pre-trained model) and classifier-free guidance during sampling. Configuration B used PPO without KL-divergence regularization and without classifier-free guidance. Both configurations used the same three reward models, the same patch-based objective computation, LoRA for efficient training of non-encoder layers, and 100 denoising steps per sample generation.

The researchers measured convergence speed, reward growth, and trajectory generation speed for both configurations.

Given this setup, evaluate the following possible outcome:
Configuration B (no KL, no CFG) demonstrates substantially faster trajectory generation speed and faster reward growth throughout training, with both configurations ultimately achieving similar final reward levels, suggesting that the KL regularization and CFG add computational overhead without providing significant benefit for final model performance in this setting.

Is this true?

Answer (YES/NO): NO